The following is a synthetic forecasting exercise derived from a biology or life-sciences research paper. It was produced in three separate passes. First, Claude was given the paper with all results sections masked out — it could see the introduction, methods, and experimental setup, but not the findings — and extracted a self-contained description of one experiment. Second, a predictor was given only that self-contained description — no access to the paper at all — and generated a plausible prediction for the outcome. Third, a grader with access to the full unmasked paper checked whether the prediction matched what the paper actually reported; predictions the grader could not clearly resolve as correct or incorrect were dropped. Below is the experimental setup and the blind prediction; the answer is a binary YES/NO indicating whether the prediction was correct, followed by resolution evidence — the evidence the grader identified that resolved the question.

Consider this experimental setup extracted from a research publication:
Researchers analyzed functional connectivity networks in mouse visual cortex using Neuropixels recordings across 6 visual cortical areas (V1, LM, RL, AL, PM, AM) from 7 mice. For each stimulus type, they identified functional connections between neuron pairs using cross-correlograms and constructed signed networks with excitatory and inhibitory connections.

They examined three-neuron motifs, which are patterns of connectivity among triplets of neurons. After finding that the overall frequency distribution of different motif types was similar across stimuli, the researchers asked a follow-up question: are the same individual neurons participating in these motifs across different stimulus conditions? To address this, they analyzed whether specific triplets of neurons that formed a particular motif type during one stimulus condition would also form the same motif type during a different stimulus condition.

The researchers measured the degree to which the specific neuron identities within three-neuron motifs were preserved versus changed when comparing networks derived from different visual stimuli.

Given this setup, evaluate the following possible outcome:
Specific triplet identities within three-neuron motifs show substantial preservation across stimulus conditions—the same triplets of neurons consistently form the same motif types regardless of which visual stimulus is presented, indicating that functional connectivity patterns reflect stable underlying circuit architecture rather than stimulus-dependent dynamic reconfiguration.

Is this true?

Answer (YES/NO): NO